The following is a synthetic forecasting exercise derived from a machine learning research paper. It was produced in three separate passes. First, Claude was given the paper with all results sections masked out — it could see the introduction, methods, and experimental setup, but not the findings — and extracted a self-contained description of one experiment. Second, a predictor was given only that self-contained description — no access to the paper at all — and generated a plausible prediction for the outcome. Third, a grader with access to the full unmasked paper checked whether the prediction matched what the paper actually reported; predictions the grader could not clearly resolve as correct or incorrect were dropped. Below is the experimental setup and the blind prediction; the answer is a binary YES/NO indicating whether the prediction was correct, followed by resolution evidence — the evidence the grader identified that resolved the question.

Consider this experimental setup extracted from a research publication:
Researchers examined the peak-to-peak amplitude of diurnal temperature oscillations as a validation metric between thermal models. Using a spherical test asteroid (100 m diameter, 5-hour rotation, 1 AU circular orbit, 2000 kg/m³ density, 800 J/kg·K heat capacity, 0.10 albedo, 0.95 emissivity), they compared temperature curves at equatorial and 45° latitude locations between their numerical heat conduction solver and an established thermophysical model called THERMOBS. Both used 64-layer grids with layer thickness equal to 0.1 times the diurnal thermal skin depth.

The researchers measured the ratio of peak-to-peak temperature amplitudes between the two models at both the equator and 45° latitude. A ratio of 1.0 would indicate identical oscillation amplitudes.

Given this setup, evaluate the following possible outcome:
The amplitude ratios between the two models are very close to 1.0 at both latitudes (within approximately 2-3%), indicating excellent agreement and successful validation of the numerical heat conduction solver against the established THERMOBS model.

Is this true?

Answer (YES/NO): YES